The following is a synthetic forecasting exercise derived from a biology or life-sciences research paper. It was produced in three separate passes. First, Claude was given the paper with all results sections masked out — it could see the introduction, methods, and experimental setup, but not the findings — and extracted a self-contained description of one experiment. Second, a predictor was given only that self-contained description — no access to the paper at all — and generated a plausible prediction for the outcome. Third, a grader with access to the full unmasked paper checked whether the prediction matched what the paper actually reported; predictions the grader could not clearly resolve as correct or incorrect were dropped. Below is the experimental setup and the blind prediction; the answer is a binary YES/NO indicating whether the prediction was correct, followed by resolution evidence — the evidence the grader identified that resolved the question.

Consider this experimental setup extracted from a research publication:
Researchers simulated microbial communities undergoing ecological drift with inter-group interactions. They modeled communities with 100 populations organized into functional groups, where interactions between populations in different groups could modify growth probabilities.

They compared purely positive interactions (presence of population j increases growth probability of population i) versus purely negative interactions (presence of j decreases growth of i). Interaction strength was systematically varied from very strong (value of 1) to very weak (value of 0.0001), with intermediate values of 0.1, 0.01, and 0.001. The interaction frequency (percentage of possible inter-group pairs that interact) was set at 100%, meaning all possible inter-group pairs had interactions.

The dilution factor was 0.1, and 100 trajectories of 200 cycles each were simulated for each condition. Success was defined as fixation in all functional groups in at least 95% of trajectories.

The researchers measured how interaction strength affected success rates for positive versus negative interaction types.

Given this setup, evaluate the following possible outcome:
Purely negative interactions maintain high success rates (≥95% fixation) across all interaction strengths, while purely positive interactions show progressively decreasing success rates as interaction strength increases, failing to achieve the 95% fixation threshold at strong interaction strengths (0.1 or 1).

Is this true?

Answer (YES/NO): NO